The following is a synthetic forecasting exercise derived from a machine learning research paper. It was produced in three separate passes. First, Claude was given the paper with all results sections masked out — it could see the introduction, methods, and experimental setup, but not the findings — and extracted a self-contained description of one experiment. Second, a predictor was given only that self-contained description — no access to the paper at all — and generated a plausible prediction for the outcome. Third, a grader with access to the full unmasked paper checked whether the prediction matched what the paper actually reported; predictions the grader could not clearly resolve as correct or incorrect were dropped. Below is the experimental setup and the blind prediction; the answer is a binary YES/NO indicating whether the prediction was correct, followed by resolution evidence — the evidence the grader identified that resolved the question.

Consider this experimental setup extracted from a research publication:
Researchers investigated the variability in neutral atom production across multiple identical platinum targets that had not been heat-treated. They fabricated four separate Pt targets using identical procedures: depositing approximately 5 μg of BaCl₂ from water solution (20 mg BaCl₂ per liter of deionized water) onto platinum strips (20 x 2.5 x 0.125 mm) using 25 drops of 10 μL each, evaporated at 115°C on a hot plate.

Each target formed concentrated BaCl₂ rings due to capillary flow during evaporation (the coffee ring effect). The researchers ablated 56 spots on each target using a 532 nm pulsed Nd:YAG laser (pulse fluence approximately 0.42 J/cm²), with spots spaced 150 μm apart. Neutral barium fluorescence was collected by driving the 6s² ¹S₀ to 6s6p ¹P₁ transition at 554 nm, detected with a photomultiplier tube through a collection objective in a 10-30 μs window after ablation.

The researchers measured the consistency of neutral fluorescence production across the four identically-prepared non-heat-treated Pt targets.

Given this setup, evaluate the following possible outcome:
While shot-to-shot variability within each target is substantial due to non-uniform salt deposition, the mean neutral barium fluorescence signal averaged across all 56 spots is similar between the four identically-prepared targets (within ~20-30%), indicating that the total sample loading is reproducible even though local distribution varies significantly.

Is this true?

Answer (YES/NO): NO